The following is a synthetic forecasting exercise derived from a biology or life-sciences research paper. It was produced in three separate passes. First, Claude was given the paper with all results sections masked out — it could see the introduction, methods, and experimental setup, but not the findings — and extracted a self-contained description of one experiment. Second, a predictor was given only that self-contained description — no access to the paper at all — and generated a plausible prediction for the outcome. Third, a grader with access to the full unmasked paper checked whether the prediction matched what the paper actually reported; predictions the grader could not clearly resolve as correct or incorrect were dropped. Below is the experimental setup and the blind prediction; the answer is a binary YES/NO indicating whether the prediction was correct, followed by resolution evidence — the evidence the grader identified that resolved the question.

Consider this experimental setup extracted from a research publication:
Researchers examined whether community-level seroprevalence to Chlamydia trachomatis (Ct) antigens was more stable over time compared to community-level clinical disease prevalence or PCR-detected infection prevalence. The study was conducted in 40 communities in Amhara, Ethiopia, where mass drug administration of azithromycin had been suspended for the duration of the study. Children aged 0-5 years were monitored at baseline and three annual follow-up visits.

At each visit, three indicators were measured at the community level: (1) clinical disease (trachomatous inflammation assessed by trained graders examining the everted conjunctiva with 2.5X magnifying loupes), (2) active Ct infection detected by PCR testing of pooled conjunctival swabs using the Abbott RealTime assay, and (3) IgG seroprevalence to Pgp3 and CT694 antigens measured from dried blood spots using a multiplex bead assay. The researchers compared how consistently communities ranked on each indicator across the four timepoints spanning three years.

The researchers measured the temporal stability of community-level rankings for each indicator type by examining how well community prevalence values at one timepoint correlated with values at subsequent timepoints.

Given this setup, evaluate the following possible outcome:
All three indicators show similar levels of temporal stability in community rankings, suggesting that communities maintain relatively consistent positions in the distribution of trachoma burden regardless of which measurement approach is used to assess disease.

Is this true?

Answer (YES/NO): NO